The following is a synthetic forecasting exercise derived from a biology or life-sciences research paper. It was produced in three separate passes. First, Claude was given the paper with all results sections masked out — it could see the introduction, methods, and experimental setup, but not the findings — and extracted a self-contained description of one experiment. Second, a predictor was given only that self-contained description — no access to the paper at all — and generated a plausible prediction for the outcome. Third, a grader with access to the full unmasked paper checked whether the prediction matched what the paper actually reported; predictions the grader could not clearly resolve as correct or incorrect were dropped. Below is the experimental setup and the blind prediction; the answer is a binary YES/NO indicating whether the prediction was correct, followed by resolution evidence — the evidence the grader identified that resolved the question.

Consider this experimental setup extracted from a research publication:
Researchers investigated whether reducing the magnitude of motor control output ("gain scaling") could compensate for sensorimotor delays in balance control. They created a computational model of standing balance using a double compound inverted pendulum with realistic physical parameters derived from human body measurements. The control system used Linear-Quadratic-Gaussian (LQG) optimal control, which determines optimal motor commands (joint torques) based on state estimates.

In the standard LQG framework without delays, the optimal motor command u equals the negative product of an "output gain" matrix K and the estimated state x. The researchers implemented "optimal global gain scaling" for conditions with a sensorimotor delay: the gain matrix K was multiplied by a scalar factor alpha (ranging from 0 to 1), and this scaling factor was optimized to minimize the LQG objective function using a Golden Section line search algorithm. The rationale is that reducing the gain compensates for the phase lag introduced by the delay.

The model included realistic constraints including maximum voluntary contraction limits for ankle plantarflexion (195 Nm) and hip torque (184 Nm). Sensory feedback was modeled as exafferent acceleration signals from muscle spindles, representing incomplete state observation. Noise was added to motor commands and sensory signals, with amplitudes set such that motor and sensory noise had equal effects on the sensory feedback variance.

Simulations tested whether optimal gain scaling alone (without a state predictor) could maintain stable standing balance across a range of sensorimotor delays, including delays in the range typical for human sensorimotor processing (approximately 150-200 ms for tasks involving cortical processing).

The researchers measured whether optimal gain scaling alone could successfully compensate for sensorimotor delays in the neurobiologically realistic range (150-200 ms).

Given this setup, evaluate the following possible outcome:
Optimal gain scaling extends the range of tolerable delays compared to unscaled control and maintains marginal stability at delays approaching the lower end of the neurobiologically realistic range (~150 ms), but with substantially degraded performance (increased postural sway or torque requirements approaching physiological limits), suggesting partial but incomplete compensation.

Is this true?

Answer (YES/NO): NO